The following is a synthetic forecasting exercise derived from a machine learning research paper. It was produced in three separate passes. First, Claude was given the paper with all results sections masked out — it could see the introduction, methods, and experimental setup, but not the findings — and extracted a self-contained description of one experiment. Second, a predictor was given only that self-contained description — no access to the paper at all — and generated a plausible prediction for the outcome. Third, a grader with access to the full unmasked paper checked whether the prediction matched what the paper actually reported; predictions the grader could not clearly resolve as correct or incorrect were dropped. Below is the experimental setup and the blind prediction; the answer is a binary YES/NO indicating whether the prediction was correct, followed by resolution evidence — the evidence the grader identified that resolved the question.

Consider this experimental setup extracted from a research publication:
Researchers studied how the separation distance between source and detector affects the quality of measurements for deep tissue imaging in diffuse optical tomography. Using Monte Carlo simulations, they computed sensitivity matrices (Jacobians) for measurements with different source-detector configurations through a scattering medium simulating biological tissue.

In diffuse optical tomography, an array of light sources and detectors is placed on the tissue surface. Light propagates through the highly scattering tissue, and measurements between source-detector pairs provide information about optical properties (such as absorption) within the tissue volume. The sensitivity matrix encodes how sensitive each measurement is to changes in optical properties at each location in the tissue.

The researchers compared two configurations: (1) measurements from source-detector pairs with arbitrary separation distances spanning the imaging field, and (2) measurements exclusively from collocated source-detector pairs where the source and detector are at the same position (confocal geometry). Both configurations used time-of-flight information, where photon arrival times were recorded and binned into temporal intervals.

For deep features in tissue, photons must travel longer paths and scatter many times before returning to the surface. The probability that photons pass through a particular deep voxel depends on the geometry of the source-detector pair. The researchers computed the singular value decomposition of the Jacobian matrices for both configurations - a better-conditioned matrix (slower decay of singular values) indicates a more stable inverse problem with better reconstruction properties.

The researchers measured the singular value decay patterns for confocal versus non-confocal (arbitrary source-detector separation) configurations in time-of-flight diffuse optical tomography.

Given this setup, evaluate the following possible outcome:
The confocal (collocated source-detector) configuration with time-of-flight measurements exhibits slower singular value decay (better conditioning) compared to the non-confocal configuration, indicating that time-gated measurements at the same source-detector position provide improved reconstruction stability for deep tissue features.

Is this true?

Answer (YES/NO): YES